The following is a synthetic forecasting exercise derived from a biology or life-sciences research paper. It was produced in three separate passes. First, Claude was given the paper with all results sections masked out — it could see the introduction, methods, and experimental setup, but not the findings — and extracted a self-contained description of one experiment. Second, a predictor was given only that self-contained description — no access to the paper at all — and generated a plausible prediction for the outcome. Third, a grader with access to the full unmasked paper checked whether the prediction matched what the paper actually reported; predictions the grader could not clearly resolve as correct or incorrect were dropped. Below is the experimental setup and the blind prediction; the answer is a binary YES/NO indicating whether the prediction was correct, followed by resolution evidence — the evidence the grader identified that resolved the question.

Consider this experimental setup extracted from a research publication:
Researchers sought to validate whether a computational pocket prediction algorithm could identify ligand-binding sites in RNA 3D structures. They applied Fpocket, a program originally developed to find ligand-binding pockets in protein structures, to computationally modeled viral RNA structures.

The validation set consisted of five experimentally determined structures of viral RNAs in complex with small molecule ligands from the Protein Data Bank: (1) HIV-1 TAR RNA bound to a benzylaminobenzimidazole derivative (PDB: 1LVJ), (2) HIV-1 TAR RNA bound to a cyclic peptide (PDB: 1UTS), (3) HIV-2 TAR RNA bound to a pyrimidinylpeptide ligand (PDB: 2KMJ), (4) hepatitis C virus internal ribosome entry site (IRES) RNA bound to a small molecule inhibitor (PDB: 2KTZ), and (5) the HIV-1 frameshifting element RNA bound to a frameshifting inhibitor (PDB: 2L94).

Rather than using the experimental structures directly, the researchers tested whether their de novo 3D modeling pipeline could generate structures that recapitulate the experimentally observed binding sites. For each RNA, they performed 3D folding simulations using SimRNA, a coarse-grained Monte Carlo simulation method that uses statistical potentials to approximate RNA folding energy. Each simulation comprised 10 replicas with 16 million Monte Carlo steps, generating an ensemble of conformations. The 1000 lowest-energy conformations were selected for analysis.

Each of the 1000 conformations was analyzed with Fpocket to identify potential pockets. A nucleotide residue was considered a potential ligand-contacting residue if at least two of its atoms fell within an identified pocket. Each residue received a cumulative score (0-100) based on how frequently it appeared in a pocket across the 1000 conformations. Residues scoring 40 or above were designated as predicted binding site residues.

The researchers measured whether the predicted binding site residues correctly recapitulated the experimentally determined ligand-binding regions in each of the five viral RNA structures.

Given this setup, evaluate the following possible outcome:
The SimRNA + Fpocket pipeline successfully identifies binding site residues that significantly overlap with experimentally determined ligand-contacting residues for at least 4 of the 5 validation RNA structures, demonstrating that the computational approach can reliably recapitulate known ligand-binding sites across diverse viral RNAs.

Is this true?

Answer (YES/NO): YES